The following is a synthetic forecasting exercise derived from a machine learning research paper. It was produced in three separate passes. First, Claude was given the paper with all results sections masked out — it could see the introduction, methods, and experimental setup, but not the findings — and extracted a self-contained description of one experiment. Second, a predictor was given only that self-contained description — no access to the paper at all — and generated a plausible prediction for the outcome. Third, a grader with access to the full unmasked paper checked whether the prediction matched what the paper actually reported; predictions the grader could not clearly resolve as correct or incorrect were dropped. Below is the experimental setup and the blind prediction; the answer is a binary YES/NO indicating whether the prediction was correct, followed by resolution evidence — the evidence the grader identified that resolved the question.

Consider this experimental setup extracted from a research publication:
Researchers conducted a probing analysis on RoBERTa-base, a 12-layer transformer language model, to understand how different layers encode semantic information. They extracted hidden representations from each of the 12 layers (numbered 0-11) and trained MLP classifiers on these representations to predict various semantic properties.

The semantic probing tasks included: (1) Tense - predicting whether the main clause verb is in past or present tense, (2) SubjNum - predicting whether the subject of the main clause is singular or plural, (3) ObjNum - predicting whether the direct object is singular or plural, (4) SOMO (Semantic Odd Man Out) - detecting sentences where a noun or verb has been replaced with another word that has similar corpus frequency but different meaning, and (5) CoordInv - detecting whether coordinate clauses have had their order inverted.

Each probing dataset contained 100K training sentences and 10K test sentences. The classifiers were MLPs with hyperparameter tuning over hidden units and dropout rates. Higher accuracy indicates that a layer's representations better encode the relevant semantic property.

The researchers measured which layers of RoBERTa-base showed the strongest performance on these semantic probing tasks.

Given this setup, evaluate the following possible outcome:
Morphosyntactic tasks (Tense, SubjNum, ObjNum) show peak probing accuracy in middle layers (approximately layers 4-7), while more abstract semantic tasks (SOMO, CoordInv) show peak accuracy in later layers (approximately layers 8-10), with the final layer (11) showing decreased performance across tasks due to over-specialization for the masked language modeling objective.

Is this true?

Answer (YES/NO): NO